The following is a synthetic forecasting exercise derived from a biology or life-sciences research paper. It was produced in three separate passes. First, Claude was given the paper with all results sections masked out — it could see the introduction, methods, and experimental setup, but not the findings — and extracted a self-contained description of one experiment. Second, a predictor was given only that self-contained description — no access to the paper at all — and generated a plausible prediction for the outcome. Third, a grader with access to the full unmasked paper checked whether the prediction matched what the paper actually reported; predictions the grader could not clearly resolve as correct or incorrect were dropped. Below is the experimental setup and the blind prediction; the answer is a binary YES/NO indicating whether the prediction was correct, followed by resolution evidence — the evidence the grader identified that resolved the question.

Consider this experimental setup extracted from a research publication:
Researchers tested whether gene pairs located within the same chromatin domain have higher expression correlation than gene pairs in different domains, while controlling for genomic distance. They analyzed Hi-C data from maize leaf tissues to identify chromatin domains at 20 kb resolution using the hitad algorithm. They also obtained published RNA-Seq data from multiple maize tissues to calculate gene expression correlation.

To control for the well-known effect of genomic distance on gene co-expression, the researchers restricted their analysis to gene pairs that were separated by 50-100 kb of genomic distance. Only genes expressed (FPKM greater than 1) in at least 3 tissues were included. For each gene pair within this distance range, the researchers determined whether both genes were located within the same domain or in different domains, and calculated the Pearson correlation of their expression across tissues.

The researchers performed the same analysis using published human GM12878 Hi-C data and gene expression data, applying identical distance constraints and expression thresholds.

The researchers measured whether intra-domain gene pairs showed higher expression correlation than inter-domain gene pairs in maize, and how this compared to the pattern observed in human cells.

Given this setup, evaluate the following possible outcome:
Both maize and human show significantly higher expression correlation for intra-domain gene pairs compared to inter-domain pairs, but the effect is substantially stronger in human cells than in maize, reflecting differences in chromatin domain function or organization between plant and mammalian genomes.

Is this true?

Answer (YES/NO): NO